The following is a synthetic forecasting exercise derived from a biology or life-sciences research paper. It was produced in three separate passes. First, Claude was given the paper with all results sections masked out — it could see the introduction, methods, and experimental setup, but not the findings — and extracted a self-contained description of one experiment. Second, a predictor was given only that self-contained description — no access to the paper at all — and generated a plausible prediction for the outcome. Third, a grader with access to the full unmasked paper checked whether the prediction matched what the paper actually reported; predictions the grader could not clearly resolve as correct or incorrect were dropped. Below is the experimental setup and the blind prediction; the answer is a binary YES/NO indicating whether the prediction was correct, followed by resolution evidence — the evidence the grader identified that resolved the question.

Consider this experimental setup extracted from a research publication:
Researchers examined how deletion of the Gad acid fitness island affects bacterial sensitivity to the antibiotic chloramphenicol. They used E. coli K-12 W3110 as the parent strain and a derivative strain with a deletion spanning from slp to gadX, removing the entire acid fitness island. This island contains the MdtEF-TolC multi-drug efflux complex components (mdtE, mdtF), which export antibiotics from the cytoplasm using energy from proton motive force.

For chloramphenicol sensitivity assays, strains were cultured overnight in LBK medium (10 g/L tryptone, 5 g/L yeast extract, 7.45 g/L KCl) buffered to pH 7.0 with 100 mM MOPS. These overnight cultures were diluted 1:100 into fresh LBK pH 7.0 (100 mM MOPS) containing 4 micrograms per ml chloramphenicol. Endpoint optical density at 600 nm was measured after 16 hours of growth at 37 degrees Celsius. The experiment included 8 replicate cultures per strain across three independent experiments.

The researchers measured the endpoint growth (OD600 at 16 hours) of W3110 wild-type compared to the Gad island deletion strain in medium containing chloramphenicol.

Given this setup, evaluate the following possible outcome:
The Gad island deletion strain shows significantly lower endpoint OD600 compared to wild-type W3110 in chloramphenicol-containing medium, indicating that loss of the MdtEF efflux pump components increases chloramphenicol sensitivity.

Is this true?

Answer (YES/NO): NO